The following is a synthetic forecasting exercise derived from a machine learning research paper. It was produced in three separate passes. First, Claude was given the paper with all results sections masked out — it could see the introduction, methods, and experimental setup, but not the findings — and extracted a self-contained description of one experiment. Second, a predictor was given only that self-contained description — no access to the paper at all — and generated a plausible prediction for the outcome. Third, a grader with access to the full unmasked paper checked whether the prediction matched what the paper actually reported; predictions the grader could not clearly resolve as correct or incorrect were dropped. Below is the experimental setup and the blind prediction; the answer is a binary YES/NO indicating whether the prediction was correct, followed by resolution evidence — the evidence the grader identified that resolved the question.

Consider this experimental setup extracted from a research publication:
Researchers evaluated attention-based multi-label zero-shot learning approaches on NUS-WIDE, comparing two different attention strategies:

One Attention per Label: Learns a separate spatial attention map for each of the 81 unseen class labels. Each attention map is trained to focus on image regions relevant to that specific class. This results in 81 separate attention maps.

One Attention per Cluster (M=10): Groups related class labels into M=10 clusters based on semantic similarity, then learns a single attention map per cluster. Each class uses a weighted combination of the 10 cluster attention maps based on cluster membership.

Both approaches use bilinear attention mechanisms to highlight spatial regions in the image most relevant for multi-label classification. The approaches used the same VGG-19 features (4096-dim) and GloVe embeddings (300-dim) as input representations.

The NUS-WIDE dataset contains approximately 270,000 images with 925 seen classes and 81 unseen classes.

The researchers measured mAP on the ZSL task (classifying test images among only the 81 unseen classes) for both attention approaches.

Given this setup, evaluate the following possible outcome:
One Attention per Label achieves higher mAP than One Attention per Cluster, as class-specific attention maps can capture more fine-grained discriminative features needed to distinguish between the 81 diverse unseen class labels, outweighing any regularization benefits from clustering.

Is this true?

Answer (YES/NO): NO